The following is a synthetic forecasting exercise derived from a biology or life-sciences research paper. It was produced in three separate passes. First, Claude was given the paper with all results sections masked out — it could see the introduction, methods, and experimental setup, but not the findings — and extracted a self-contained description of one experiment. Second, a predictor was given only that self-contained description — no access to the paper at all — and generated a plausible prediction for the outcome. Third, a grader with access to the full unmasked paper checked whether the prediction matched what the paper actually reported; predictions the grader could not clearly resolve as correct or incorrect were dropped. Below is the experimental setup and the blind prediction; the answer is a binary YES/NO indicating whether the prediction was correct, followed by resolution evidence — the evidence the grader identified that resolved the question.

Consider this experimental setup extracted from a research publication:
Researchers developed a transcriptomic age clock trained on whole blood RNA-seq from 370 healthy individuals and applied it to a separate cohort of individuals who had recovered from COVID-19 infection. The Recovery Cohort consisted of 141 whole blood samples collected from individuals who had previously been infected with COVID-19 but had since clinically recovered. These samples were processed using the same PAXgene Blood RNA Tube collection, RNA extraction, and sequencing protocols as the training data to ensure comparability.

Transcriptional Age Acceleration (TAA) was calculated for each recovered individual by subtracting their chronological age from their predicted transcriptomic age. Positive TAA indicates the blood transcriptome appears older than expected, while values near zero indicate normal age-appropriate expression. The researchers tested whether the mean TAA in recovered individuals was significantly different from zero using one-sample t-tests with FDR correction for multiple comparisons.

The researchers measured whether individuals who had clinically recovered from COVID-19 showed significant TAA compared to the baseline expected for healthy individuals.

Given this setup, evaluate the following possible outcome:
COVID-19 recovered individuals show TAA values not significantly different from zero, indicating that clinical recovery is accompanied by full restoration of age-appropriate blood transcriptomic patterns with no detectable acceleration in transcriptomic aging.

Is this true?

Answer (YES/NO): YES